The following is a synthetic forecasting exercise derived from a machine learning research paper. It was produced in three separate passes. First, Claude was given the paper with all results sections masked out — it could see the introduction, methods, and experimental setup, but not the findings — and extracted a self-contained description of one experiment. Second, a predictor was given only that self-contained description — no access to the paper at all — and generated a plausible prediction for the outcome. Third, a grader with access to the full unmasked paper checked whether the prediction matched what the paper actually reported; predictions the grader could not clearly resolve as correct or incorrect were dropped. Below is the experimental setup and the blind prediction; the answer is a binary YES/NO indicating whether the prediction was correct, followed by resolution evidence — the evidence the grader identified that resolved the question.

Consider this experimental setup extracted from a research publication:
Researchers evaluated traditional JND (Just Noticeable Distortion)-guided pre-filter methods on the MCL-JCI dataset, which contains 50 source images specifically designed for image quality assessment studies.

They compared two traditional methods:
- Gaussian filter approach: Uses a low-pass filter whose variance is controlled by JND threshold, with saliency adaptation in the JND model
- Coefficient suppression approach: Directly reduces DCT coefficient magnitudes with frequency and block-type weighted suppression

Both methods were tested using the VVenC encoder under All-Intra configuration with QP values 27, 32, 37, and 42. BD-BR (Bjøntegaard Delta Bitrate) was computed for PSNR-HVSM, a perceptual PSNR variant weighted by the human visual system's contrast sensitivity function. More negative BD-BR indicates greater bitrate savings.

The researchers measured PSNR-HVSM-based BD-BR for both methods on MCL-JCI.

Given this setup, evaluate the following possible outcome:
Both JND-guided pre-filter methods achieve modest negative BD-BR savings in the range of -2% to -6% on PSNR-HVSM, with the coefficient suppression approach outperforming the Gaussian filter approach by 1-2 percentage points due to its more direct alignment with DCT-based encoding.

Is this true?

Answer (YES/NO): NO